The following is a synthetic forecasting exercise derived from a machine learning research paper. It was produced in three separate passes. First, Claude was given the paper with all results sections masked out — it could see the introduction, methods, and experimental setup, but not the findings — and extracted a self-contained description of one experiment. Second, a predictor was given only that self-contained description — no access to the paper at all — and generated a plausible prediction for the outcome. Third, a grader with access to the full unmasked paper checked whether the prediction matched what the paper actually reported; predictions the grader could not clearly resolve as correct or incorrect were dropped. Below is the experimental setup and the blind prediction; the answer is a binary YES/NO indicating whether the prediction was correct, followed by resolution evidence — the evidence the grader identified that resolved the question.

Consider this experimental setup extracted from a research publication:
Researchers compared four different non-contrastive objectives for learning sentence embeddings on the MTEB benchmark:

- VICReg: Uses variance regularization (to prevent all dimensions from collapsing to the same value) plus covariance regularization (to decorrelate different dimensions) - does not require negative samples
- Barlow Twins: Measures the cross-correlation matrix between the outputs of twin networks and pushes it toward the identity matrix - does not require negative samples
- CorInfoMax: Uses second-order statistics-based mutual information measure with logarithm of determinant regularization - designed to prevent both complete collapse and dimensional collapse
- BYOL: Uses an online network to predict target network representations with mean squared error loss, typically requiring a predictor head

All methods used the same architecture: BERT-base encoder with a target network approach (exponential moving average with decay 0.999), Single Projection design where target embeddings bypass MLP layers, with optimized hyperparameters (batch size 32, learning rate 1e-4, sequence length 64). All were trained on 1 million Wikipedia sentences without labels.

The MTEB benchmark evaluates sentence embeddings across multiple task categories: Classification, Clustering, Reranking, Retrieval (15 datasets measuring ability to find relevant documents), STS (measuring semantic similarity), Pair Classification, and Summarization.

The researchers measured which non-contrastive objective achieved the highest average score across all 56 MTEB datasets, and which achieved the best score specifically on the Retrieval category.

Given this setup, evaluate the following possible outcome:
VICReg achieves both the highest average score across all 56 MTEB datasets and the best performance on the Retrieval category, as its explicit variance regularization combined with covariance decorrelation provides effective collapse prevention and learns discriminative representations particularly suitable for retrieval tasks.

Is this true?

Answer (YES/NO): NO